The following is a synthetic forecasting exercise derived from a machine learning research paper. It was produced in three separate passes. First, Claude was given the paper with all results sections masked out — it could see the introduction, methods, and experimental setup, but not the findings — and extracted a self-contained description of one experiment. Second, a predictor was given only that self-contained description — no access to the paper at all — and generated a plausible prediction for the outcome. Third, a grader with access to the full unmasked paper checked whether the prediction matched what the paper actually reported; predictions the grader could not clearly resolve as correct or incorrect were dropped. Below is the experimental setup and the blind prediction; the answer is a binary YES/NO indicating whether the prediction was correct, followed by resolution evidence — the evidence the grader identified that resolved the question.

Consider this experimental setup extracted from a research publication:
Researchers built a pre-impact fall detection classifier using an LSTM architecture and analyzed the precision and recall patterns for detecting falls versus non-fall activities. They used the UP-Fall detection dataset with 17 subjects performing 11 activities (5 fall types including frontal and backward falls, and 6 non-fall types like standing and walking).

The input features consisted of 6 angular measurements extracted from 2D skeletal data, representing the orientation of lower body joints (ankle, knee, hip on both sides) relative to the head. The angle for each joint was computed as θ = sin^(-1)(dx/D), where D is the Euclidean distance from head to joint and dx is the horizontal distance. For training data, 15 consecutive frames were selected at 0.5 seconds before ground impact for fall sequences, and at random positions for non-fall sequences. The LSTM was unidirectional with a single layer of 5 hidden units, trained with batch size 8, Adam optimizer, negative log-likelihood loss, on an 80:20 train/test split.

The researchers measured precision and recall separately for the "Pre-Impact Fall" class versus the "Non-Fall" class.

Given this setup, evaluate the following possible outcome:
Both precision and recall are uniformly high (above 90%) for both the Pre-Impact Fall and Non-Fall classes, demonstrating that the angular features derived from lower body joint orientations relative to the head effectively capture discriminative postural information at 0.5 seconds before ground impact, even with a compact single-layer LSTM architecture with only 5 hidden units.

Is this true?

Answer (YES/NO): NO